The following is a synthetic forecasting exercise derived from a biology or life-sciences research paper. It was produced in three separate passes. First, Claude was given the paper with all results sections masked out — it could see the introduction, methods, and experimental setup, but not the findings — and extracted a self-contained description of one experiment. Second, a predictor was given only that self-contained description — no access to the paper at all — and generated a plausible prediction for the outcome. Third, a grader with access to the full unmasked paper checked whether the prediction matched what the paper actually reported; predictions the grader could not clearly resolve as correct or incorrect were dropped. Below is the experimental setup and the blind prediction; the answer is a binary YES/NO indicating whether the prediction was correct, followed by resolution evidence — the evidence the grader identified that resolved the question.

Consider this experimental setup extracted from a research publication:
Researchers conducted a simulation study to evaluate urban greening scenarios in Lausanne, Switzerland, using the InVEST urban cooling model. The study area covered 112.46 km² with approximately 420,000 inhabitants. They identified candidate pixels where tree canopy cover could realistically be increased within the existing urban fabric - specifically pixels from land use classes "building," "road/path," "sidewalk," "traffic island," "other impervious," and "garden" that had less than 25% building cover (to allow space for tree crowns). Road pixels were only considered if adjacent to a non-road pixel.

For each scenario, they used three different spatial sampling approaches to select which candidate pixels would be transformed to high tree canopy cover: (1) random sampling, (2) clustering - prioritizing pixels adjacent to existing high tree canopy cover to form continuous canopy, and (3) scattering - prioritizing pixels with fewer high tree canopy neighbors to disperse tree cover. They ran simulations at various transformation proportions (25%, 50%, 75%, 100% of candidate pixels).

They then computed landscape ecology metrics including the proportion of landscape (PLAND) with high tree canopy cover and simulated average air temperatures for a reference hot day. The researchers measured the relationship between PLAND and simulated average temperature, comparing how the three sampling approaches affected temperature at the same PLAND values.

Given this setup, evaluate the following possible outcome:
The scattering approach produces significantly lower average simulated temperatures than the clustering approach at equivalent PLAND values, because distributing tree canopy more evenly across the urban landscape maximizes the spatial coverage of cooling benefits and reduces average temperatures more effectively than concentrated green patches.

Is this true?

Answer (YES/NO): YES